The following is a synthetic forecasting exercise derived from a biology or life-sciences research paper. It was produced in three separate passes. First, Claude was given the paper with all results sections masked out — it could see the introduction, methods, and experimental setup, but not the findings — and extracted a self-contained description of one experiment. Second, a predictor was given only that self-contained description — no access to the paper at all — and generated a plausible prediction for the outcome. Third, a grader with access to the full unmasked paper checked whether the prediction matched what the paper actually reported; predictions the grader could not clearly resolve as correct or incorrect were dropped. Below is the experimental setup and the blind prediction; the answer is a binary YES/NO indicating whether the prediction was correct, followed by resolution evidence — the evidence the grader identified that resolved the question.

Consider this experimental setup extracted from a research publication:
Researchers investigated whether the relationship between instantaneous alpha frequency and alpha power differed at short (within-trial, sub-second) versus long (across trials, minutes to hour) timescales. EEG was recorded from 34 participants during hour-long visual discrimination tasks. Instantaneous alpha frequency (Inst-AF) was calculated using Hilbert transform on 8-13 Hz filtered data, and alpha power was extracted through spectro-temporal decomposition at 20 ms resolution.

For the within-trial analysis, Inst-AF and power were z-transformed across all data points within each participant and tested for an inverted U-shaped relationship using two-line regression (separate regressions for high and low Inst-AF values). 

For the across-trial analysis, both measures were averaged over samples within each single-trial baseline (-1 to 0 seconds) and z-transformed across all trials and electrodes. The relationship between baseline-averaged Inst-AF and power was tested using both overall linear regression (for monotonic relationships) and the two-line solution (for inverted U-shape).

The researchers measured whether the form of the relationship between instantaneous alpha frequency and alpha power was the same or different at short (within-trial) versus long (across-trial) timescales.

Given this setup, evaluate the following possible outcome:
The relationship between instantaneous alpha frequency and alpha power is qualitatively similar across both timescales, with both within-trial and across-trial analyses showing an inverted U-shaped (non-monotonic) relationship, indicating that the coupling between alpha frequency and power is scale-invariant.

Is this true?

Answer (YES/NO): NO